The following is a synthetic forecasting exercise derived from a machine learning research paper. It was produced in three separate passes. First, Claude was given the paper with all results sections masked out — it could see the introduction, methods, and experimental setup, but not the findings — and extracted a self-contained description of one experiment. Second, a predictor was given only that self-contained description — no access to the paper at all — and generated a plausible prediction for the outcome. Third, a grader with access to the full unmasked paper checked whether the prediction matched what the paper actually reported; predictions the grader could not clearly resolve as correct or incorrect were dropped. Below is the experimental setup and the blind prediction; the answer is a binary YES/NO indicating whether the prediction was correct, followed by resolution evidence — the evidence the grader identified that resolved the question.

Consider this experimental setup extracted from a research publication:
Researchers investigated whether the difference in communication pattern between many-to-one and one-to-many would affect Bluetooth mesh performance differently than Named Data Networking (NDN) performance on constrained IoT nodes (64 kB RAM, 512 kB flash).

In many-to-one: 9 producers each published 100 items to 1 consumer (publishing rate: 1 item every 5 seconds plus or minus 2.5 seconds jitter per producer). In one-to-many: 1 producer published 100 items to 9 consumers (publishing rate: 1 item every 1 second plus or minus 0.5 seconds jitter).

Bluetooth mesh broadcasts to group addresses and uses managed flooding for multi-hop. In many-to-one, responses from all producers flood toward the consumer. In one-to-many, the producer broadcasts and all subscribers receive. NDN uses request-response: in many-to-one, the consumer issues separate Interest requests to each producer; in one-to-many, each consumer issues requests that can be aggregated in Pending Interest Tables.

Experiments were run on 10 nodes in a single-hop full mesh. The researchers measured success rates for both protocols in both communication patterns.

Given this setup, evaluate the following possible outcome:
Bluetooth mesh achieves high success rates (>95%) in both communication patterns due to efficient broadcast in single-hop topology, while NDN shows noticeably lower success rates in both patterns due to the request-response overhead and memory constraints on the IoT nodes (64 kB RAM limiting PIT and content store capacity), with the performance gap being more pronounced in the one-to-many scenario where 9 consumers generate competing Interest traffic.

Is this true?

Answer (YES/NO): NO